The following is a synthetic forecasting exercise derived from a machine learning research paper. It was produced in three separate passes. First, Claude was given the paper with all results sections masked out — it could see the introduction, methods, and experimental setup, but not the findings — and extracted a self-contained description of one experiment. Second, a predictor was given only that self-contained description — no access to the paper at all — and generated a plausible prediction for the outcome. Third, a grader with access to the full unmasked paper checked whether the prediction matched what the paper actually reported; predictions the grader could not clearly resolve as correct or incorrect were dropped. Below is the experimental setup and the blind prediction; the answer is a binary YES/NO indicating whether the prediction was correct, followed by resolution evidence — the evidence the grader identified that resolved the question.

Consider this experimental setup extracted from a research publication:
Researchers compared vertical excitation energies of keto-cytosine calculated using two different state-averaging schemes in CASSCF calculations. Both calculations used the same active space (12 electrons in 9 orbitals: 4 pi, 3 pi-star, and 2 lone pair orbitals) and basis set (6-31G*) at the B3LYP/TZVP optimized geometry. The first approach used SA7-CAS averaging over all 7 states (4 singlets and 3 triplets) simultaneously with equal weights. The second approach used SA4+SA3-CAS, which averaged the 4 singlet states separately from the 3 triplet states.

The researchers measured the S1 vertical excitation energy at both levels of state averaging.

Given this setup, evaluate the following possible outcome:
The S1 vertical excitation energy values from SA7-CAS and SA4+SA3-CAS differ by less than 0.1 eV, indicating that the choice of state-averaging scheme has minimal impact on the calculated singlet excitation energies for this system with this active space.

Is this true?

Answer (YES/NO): NO